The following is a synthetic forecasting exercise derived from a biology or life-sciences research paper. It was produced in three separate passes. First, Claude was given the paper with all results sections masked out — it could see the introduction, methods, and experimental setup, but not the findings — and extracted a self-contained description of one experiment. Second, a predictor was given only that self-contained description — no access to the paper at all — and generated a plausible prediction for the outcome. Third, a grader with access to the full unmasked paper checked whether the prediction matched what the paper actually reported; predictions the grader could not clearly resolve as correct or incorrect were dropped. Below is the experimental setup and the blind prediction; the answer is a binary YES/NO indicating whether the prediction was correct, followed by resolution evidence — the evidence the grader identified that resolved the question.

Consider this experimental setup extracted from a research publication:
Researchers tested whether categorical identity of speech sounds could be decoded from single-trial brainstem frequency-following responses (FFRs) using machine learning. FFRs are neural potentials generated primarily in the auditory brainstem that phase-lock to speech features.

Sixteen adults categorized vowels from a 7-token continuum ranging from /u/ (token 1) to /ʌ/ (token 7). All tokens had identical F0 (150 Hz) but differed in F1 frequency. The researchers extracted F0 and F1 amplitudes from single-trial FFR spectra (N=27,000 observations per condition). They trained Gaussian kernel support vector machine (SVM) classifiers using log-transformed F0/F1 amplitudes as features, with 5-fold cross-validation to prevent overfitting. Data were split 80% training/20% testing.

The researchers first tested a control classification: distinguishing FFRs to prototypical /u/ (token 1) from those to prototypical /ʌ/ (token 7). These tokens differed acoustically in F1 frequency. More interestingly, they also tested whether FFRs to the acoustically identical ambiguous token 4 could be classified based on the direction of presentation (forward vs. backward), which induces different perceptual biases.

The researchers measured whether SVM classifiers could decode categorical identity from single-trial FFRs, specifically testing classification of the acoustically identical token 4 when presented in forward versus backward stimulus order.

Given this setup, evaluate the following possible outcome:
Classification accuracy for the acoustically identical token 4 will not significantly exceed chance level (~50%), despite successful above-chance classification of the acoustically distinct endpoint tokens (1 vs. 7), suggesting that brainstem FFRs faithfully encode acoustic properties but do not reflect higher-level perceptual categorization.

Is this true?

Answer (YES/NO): NO